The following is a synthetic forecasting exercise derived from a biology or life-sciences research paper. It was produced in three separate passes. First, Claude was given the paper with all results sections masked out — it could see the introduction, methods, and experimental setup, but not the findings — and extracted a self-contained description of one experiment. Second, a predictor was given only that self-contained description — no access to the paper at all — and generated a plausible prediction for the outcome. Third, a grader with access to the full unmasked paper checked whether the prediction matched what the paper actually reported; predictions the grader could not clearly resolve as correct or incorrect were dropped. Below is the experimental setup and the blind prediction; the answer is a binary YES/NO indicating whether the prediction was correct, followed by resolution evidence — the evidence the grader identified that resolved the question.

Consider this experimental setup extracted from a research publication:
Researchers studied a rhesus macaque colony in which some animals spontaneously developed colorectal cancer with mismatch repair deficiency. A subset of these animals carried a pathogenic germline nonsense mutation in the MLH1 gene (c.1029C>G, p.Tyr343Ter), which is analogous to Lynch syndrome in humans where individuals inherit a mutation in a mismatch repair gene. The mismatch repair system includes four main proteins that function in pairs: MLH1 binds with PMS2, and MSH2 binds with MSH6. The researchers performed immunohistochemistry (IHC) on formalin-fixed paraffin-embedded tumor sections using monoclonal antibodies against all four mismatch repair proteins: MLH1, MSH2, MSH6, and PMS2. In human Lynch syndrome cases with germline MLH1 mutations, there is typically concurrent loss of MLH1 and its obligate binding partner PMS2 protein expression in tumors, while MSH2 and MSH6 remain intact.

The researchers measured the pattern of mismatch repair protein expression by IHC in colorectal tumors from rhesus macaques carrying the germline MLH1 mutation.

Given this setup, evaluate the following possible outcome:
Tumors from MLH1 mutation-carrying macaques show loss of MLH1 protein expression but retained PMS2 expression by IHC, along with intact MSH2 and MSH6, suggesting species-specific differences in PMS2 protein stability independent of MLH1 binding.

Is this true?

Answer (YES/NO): NO